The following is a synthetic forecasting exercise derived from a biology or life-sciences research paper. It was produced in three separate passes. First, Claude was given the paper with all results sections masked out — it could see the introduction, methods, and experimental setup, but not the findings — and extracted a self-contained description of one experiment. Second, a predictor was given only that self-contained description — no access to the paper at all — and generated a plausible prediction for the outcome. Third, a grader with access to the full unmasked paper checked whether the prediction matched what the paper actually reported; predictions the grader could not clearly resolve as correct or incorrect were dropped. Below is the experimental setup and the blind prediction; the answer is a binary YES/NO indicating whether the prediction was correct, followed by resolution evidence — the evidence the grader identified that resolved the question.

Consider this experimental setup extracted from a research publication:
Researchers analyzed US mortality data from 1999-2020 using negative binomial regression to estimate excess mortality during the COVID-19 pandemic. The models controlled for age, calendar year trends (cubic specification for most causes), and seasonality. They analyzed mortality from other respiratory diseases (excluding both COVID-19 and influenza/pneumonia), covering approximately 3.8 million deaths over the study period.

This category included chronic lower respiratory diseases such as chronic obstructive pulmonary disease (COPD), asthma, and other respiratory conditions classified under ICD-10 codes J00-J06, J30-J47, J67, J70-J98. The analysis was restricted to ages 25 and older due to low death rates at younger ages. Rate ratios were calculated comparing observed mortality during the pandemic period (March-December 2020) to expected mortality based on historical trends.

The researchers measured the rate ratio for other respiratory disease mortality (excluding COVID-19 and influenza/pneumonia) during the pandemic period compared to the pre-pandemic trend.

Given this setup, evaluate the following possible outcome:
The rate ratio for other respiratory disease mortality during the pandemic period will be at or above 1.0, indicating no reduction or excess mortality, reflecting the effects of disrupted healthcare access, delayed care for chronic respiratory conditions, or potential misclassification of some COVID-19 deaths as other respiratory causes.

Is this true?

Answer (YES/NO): NO